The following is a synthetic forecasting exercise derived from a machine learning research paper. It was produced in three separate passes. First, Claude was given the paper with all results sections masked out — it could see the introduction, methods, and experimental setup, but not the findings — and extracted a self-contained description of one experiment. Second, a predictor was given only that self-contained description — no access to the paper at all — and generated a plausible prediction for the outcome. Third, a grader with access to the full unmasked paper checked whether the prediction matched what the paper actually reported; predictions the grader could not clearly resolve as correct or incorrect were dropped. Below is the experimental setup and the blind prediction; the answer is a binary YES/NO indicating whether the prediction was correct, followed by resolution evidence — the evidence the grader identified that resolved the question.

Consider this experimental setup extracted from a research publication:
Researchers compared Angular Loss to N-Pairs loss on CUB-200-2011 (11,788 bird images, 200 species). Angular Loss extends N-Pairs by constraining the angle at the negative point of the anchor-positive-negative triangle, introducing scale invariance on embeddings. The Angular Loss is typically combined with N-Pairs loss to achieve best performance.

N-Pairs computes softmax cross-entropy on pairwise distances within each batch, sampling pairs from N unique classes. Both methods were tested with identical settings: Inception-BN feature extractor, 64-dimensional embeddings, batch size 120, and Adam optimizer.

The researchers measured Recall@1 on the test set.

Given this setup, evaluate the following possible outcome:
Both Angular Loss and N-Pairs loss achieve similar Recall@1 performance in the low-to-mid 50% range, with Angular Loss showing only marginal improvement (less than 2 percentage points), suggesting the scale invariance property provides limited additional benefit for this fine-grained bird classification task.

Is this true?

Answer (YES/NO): NO